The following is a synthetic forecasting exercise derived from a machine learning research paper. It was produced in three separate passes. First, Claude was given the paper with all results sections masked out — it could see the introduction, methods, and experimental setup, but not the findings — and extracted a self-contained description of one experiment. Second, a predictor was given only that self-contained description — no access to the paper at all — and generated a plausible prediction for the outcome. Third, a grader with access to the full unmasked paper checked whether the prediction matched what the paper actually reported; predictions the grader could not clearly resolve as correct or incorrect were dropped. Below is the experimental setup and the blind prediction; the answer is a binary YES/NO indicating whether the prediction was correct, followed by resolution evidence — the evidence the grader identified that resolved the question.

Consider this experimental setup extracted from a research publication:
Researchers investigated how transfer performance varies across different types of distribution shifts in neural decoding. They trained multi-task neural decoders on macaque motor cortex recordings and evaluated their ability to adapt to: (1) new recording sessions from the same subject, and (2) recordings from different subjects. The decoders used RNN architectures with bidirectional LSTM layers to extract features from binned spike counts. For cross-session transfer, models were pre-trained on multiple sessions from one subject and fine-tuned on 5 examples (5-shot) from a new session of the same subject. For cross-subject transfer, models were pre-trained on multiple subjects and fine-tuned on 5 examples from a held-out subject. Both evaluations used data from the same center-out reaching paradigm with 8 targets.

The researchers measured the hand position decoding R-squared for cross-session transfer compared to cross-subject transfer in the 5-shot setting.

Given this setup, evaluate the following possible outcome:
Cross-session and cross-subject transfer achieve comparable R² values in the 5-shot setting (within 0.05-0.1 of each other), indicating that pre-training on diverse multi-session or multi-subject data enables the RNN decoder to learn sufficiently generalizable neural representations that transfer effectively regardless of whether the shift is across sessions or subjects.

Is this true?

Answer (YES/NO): NO